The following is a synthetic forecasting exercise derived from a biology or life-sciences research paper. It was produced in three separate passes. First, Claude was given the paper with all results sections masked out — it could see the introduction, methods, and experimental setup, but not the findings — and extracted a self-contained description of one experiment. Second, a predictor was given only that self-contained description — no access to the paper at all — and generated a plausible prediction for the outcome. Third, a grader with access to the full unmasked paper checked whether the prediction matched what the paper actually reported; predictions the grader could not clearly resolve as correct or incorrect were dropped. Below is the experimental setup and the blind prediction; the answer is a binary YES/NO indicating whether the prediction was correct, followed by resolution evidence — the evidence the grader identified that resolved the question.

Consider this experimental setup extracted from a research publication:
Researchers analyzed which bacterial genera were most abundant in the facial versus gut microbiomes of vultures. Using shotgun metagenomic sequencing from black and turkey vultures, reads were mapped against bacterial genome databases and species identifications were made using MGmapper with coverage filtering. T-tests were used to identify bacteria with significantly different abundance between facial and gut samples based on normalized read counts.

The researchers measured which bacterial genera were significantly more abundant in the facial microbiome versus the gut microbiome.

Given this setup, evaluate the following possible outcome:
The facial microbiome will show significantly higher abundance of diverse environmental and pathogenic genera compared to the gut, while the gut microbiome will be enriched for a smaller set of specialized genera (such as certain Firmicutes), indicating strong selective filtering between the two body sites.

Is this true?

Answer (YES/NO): NO